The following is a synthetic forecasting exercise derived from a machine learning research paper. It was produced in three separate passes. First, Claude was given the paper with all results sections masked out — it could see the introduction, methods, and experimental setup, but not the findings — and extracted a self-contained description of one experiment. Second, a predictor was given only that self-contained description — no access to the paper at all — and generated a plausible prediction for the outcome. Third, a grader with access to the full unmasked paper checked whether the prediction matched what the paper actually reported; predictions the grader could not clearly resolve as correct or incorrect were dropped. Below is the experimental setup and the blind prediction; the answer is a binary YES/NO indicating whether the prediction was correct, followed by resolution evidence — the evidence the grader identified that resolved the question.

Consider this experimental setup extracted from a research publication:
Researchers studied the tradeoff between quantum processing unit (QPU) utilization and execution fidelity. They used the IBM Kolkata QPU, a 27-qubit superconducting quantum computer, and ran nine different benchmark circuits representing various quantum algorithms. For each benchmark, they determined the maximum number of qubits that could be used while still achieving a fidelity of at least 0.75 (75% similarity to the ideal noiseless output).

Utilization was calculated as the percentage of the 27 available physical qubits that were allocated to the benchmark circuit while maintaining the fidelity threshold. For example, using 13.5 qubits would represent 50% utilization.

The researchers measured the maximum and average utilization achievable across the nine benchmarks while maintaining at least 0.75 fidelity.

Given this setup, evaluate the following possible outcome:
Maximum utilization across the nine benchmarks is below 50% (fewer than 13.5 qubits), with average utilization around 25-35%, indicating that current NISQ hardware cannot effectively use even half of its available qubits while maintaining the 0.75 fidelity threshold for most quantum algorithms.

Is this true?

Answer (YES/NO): YES